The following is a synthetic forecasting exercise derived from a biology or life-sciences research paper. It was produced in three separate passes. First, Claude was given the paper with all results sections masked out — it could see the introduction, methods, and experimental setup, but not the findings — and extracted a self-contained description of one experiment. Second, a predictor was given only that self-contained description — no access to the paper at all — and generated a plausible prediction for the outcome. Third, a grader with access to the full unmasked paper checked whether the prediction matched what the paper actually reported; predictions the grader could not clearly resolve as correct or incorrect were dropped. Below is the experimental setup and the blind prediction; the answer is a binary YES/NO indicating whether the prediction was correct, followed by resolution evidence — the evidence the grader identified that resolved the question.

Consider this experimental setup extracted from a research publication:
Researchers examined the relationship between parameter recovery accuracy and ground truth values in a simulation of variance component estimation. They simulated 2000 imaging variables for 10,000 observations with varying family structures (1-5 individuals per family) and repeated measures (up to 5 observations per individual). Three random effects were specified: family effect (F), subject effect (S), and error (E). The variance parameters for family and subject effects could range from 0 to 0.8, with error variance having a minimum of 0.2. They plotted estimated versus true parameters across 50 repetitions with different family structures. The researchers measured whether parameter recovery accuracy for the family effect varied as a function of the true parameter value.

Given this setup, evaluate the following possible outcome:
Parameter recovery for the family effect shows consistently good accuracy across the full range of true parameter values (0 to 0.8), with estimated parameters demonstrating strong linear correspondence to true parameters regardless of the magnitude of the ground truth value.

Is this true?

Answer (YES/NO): NO